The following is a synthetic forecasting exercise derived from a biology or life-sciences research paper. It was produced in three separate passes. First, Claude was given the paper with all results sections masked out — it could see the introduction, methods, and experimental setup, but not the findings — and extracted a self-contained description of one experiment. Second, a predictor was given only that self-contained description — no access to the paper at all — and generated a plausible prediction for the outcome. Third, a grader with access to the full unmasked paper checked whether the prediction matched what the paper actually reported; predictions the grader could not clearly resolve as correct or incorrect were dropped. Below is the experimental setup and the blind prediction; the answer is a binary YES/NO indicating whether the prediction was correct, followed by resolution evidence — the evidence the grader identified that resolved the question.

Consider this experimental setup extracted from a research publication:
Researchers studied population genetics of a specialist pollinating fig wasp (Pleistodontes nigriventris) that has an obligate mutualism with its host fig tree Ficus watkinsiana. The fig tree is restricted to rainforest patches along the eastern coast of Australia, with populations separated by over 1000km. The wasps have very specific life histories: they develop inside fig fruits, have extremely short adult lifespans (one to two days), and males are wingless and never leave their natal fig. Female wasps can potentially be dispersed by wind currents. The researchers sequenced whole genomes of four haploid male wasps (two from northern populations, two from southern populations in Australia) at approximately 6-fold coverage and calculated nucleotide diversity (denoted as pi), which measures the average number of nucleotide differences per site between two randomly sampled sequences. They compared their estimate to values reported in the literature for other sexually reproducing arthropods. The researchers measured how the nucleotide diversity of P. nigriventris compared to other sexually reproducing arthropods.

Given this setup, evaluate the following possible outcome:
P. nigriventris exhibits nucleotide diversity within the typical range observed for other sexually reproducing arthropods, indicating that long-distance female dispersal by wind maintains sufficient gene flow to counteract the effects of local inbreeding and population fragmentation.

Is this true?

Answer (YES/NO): NO